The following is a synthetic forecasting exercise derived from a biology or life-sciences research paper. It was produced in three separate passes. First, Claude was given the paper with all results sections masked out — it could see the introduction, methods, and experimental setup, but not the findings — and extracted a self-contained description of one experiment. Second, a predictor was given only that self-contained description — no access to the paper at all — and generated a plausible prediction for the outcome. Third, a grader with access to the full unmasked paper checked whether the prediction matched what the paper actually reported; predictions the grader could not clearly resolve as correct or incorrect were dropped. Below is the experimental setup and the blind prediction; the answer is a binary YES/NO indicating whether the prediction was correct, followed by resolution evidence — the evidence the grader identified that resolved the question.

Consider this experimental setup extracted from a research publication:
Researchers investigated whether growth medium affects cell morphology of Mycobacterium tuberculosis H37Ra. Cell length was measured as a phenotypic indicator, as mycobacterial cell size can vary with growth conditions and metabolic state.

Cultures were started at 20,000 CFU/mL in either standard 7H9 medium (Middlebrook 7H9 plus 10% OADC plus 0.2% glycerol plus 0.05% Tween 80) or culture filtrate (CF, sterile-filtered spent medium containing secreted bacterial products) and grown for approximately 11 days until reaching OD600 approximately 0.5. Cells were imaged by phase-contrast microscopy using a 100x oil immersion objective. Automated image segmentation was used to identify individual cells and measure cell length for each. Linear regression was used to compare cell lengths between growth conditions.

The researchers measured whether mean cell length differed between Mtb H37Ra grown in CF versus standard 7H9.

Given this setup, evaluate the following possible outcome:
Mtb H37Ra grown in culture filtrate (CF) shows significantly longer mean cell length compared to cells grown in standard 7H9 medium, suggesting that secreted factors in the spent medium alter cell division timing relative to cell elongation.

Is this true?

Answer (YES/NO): NO